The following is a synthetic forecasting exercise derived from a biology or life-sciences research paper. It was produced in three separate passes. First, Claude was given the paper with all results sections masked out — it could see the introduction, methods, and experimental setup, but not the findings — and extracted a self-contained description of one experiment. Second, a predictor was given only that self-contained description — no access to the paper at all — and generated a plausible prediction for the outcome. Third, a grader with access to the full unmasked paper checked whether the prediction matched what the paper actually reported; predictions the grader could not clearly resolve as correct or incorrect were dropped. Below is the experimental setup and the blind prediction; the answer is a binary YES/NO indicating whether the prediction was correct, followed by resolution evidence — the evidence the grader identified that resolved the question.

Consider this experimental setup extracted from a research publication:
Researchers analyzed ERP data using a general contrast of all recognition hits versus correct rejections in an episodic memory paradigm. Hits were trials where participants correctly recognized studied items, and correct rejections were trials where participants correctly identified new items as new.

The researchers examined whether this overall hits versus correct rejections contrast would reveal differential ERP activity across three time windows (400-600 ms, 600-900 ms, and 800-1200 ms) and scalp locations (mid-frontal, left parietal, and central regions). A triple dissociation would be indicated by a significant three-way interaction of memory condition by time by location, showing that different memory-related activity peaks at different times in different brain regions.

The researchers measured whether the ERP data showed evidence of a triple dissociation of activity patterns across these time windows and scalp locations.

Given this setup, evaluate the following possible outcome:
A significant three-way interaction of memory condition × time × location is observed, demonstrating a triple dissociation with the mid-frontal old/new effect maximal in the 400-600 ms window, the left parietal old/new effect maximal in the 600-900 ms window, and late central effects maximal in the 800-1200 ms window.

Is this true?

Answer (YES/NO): YES